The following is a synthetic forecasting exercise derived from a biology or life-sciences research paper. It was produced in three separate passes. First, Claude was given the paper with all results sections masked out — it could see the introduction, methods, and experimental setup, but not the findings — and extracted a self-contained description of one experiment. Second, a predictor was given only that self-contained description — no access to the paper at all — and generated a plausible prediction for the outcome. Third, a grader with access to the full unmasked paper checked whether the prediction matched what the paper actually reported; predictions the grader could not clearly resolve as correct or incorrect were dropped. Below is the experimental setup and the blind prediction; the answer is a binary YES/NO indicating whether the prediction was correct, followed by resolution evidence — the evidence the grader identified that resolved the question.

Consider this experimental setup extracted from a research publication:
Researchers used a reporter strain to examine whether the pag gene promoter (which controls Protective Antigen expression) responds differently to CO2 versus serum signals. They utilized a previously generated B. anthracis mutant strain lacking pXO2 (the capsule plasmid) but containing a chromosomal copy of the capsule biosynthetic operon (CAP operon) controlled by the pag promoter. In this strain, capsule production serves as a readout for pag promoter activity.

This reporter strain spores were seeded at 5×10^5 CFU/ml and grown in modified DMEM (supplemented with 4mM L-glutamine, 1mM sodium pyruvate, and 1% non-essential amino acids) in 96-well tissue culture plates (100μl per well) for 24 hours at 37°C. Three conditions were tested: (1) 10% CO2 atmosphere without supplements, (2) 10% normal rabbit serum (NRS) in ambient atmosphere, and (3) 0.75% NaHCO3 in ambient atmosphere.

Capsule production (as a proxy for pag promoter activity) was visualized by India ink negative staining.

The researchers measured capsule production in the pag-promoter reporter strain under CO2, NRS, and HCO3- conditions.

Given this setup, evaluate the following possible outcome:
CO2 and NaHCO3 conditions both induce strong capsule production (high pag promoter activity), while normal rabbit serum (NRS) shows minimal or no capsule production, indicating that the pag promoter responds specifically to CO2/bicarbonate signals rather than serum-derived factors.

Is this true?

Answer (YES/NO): NO